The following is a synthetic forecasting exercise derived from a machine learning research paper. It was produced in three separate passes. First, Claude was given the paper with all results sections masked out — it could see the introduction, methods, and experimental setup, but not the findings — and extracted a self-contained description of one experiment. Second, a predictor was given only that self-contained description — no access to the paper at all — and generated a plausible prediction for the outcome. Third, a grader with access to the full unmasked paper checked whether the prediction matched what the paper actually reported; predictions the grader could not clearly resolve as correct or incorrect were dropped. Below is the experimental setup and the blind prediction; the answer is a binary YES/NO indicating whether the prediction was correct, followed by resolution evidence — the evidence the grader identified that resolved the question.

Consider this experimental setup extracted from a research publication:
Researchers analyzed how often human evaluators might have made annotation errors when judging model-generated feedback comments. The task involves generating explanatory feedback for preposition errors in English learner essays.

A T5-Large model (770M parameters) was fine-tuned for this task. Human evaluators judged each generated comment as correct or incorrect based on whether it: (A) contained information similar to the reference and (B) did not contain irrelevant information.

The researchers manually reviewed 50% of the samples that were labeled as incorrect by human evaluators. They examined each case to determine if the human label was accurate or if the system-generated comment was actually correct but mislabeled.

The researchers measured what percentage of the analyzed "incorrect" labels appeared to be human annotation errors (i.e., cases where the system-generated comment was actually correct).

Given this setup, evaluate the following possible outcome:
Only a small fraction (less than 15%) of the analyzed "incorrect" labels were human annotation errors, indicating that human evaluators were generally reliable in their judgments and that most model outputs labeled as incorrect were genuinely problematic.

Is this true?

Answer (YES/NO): YES